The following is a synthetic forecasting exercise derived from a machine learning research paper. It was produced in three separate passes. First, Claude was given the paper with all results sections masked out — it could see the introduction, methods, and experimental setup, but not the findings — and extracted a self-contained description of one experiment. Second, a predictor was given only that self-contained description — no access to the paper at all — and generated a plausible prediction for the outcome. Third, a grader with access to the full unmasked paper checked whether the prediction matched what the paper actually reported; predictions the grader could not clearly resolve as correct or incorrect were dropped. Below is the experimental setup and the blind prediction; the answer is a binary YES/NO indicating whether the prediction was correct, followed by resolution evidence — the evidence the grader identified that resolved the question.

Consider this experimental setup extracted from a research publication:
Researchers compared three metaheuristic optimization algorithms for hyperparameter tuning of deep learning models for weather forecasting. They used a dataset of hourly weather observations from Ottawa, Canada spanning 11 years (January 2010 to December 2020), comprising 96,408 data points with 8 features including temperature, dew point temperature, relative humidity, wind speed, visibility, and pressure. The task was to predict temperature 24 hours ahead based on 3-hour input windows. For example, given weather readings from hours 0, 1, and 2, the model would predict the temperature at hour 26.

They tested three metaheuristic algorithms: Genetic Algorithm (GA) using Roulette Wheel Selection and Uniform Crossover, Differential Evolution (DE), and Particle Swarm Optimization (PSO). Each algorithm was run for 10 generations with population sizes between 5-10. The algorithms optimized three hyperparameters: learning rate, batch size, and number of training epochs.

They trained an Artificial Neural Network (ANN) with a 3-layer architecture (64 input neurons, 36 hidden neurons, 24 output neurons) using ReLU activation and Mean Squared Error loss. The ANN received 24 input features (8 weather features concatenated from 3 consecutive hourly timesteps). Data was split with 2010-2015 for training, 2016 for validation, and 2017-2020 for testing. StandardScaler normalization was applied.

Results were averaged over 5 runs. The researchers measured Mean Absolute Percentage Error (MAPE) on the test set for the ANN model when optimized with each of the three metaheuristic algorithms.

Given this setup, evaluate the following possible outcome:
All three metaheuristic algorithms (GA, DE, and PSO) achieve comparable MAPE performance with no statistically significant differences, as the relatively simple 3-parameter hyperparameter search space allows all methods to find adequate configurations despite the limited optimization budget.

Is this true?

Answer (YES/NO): NO